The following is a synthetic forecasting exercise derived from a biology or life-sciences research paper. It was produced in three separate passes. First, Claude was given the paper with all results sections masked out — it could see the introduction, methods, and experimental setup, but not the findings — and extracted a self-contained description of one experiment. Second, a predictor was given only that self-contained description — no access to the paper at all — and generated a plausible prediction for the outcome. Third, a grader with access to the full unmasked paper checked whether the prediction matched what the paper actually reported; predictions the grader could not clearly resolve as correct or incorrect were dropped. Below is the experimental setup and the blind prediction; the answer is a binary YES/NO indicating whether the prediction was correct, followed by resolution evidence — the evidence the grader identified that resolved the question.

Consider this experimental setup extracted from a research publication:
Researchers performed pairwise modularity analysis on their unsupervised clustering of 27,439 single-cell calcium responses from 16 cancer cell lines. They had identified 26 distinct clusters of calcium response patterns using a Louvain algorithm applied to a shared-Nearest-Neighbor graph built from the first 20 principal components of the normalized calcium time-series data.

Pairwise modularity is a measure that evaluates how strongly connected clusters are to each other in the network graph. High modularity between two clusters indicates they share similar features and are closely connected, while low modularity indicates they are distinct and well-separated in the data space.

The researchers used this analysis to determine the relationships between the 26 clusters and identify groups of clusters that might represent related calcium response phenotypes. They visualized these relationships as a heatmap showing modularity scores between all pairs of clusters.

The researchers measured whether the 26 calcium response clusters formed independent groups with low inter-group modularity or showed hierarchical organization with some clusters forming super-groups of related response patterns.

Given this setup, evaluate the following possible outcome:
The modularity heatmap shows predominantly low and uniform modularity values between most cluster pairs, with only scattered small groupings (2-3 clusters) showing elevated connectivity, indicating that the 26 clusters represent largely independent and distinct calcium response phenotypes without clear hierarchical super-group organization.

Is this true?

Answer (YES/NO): NO